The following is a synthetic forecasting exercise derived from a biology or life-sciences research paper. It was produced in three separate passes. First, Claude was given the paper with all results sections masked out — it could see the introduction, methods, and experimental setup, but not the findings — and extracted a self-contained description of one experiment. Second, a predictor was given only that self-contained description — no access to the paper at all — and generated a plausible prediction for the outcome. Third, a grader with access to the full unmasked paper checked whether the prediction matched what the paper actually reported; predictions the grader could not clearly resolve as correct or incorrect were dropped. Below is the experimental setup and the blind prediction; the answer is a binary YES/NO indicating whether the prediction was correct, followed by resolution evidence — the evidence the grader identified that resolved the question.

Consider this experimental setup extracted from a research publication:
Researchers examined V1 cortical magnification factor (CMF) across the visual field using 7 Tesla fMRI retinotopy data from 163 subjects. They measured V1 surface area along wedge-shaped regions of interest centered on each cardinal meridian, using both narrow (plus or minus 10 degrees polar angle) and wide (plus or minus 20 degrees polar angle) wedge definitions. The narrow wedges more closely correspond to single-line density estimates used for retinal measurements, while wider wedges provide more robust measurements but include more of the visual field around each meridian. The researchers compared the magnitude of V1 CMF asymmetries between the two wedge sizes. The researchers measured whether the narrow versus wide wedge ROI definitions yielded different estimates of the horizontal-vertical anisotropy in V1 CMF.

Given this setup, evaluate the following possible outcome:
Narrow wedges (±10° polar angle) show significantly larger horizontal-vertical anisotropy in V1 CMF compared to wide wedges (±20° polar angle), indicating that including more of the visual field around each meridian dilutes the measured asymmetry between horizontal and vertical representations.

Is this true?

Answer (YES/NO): NO